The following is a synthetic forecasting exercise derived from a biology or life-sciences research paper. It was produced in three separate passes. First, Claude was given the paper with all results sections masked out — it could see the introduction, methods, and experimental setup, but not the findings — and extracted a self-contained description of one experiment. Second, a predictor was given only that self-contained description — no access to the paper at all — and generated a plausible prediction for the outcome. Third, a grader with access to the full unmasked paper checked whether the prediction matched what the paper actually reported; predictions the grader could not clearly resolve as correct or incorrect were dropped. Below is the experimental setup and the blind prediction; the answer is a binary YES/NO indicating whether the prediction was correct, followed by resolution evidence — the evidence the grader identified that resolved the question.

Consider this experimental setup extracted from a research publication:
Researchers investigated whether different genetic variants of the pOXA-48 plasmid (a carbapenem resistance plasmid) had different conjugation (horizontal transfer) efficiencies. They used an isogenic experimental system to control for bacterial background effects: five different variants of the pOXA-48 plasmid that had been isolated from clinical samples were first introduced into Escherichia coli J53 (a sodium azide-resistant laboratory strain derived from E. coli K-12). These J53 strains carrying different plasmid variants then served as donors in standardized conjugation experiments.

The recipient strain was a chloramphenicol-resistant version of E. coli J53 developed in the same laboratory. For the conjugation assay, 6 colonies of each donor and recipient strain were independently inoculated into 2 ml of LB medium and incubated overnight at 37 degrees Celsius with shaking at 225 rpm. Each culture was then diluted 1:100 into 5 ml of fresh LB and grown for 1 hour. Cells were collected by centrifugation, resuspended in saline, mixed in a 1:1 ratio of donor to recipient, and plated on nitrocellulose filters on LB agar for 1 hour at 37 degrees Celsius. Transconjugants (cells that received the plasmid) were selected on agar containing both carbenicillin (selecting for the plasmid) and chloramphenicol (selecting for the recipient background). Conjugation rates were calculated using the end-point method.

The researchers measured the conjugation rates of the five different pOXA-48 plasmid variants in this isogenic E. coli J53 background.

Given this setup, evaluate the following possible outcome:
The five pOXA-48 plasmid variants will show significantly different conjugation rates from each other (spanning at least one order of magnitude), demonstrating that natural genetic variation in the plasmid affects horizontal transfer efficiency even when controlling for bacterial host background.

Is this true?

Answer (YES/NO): NO